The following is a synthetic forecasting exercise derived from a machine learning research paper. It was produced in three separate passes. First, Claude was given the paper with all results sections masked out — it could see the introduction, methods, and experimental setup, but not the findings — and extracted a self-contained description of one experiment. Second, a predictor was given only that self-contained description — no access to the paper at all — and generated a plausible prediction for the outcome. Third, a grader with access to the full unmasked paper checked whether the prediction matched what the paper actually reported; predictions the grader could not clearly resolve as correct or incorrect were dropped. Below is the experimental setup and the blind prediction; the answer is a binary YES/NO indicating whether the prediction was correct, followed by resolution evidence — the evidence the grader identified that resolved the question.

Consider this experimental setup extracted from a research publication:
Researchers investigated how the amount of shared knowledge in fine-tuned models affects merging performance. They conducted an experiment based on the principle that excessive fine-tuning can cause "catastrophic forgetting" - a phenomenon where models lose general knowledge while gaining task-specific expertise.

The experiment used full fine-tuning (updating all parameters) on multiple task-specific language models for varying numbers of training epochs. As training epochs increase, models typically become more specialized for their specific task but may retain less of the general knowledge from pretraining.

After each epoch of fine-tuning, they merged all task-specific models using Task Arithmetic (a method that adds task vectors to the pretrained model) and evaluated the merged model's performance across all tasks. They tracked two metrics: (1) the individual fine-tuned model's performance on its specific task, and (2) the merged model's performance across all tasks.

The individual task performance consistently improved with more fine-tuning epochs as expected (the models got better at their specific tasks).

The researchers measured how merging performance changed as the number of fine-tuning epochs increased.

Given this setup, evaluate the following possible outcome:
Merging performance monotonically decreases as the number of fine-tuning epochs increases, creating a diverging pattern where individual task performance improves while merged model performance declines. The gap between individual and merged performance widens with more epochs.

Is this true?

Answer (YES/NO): YES